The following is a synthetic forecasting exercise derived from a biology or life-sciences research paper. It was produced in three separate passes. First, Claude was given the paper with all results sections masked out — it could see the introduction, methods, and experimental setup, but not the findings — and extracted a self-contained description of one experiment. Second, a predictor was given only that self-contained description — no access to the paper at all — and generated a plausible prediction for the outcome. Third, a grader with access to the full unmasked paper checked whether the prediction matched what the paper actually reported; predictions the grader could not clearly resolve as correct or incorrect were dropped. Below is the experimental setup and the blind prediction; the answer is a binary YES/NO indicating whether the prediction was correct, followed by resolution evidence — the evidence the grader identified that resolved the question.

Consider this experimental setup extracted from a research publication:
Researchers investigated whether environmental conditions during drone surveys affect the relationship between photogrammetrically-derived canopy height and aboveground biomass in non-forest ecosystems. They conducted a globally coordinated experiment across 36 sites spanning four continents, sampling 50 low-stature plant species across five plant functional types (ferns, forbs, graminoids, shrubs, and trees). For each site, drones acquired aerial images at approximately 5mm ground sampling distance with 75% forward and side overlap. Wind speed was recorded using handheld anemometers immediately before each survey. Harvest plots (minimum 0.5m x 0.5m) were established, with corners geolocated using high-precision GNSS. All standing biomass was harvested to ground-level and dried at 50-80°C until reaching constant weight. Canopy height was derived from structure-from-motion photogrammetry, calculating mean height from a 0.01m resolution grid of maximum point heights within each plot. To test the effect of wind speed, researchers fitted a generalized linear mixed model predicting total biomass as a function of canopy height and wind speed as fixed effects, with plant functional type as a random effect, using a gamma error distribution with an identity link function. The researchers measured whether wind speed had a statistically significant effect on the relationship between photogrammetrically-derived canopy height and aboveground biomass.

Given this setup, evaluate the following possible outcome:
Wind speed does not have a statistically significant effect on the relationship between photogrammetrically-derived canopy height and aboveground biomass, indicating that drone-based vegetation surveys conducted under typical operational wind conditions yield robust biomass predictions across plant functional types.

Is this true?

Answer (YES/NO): NO